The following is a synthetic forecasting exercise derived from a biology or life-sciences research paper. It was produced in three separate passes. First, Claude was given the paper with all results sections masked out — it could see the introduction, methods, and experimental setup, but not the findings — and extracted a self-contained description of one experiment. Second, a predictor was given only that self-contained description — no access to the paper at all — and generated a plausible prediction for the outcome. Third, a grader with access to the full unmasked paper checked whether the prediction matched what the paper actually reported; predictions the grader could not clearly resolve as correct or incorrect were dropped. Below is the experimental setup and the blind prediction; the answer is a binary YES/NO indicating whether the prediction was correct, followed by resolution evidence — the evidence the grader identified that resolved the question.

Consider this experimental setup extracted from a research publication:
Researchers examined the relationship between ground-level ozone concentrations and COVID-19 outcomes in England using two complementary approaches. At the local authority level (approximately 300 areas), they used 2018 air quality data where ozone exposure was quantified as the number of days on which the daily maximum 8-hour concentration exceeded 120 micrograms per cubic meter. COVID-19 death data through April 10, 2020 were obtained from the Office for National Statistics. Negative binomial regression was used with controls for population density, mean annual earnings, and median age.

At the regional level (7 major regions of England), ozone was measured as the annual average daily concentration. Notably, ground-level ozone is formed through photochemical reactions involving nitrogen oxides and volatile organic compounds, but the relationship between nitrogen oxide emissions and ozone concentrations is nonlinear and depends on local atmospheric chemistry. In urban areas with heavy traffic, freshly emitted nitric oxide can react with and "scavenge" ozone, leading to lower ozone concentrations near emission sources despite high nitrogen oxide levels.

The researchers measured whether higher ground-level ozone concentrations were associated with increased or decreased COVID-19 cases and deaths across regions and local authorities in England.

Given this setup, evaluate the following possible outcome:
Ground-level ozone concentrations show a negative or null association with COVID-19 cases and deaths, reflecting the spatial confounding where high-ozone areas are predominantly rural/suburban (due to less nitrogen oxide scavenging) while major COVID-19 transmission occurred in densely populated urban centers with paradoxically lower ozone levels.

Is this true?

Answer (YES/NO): YES